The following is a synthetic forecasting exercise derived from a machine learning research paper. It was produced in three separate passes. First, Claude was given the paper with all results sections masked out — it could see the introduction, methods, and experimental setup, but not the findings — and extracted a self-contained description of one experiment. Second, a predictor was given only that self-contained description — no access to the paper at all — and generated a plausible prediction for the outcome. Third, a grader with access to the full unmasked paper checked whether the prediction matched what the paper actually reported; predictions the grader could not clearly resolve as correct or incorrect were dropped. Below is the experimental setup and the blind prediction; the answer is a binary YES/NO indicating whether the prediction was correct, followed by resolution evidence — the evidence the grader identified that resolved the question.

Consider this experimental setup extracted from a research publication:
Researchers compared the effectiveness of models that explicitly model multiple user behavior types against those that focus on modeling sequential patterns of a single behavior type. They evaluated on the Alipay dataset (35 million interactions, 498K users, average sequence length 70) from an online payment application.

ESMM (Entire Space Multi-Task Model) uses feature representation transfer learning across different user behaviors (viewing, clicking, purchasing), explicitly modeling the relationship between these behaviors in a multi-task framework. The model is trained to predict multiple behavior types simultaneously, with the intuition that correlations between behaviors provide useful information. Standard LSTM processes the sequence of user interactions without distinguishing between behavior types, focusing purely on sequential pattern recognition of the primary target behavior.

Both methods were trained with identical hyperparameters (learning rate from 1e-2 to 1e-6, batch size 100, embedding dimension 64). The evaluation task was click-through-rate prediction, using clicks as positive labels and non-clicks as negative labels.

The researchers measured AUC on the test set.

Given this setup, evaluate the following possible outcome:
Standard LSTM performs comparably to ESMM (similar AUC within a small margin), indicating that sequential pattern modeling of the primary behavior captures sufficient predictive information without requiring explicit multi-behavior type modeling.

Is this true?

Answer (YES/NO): NO